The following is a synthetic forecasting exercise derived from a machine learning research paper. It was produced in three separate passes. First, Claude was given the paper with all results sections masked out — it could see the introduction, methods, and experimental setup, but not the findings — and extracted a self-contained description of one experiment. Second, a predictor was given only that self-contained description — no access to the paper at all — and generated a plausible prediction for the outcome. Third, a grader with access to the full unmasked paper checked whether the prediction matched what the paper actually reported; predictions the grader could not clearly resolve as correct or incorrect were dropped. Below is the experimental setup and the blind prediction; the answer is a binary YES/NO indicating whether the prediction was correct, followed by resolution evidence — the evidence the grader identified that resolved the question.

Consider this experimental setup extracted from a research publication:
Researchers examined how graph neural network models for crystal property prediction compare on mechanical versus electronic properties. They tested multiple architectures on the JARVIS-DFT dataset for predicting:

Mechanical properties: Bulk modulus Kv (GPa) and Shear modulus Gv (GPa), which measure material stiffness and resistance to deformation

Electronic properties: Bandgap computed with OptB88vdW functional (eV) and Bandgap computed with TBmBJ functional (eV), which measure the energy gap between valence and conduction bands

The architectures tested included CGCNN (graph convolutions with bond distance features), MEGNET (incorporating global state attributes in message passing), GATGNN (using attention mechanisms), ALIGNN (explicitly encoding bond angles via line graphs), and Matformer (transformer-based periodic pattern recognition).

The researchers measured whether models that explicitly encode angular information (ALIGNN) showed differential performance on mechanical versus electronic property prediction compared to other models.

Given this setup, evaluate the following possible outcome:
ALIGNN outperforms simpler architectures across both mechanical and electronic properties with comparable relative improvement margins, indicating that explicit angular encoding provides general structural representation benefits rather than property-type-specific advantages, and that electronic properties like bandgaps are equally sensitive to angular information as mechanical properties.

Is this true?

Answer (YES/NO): NO